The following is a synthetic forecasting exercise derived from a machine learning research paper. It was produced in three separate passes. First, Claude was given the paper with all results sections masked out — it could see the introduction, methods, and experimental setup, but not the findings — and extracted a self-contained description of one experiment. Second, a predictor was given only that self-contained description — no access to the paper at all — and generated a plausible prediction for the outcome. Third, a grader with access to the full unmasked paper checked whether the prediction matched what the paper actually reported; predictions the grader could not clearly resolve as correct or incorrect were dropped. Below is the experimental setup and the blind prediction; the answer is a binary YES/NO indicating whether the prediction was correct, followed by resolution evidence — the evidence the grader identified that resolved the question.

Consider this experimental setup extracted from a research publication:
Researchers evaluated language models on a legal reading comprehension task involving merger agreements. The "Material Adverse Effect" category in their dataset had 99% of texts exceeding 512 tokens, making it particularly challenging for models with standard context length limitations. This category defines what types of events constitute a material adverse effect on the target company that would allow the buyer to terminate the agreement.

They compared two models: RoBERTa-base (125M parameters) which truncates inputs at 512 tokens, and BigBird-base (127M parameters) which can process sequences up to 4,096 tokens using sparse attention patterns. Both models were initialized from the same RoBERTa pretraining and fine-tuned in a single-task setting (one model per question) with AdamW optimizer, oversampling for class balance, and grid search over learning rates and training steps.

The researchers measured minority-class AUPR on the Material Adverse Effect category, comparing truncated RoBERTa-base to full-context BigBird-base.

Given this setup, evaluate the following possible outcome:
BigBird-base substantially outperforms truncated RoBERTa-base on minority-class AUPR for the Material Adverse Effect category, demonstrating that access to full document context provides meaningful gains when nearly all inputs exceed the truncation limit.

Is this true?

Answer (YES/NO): NO